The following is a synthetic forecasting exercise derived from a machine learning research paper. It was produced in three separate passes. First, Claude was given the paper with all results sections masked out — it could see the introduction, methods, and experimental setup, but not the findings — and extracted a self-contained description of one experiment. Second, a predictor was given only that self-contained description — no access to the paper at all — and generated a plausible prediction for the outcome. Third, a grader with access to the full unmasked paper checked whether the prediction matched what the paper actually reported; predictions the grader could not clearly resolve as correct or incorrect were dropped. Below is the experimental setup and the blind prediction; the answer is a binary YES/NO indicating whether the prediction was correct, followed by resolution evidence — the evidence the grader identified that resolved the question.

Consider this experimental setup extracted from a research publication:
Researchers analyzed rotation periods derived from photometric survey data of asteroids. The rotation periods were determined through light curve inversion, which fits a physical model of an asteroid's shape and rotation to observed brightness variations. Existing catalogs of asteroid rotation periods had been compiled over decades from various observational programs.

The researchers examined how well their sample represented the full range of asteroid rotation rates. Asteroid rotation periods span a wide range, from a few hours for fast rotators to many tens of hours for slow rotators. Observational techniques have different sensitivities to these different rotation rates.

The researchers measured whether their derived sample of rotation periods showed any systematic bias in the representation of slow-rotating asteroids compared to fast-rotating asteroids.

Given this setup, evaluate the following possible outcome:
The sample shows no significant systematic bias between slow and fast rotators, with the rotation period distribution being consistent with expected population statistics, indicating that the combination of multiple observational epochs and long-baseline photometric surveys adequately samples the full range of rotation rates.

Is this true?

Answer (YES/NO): NO